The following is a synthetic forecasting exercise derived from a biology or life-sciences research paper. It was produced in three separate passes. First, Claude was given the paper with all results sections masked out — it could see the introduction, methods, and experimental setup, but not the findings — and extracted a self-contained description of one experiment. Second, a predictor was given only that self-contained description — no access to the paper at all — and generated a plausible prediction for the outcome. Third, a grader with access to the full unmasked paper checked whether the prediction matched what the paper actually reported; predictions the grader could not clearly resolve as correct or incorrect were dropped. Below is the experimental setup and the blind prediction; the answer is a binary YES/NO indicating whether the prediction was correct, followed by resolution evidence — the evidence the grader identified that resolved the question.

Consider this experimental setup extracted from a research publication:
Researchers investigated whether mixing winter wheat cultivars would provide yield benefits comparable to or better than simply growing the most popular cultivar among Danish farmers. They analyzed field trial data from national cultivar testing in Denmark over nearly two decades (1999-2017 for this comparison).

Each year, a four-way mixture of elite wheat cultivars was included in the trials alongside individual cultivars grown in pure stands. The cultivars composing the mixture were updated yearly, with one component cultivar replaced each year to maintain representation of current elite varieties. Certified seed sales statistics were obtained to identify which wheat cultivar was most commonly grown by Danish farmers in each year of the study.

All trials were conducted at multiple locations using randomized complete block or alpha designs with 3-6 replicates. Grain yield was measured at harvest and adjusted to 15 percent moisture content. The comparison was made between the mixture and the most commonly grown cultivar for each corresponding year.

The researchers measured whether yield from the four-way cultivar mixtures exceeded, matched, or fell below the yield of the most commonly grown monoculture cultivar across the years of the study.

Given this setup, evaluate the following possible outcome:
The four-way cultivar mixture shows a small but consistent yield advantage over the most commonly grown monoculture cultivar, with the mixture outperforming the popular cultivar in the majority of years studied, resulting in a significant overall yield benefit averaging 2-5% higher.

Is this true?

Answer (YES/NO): NO